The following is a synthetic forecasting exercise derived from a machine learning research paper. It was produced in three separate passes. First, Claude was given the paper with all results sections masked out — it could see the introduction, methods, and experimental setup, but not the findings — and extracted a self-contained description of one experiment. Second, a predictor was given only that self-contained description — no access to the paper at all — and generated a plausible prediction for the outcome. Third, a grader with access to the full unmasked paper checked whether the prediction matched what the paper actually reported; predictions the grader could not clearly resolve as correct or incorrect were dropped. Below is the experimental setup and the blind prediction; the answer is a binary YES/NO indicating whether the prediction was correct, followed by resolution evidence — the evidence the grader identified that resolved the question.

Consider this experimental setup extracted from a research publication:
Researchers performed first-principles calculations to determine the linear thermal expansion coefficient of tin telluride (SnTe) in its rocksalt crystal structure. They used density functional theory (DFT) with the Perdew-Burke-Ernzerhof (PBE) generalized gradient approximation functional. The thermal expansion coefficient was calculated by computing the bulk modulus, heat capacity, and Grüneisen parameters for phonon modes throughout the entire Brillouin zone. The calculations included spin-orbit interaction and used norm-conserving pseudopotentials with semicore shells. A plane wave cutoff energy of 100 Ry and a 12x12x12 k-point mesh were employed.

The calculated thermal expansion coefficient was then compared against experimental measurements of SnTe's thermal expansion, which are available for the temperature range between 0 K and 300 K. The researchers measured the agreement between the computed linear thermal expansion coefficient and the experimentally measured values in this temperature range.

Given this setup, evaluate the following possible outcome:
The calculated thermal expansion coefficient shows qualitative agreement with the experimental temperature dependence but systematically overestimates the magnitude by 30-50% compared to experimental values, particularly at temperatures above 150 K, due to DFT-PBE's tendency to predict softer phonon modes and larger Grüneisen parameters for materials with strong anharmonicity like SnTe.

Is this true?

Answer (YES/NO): NO